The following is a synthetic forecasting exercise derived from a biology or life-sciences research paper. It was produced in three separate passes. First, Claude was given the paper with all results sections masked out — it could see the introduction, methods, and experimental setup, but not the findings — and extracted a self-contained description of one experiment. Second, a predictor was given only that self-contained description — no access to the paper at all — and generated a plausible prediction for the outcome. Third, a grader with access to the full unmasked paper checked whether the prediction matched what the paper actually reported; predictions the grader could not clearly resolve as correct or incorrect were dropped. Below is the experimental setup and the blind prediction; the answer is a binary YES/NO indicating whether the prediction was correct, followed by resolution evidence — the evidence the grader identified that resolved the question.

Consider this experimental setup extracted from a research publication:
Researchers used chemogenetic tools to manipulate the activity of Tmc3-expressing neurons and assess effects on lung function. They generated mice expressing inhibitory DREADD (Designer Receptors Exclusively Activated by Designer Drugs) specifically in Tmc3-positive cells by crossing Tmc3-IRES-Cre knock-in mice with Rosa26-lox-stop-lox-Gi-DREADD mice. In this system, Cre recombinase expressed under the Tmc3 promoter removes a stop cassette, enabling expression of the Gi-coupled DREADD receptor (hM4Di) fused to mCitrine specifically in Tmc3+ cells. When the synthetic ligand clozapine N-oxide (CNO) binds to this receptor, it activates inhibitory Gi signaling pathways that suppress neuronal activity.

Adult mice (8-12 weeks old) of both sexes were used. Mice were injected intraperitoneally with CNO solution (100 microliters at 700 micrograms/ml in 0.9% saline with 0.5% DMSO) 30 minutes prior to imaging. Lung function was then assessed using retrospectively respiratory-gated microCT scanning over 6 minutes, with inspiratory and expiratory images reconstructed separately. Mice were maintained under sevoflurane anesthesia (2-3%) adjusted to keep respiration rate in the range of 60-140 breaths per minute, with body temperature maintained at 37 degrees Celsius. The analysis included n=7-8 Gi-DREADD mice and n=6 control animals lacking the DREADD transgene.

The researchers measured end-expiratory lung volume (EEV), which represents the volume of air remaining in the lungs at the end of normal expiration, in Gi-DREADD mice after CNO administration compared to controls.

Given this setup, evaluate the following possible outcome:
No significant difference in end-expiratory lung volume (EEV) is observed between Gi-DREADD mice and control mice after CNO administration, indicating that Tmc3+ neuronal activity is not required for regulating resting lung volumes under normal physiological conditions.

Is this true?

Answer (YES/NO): NO